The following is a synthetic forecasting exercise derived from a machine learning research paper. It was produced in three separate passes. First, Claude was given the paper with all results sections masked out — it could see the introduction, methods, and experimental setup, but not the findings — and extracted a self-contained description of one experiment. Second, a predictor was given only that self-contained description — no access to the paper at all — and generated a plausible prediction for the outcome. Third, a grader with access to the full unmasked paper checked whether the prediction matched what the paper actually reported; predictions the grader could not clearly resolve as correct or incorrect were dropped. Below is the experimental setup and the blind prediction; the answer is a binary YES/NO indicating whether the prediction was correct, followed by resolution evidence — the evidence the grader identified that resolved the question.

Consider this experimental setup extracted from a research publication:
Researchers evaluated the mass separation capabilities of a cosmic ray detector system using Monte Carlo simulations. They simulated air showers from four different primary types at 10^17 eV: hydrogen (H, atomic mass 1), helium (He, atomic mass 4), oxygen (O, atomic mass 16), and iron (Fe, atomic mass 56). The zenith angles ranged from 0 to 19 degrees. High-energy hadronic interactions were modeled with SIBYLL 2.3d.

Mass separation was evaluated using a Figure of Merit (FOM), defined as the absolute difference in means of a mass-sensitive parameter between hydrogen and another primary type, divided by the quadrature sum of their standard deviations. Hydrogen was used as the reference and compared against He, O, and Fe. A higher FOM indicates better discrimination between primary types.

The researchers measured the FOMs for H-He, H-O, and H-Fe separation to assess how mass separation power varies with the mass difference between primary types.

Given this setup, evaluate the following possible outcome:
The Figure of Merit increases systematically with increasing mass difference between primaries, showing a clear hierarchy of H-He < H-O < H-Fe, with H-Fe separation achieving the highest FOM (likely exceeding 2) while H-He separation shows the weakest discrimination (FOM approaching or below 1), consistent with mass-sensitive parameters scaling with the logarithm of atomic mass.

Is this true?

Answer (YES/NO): YES